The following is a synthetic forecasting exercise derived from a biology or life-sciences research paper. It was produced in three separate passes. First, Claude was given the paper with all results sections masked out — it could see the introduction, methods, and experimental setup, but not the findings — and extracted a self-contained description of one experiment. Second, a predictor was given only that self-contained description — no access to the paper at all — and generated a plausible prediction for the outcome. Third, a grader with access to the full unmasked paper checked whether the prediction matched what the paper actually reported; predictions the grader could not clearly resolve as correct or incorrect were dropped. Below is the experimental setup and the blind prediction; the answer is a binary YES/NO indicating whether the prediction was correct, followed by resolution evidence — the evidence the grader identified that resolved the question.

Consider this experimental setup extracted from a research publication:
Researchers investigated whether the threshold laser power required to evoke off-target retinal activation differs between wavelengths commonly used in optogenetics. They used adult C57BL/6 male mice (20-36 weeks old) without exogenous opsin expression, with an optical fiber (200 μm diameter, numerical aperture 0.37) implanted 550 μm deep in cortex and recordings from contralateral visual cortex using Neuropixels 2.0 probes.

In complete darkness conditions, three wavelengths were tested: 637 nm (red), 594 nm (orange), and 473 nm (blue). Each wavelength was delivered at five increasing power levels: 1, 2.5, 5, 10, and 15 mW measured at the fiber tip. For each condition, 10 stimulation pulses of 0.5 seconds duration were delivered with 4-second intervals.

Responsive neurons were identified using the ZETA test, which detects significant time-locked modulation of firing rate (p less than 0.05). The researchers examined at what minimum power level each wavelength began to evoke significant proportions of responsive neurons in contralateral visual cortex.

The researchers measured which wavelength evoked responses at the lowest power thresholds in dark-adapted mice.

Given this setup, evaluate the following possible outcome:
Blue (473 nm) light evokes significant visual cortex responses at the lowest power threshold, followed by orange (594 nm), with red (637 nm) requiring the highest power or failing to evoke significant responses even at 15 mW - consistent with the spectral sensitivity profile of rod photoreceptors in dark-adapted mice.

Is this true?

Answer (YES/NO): NO